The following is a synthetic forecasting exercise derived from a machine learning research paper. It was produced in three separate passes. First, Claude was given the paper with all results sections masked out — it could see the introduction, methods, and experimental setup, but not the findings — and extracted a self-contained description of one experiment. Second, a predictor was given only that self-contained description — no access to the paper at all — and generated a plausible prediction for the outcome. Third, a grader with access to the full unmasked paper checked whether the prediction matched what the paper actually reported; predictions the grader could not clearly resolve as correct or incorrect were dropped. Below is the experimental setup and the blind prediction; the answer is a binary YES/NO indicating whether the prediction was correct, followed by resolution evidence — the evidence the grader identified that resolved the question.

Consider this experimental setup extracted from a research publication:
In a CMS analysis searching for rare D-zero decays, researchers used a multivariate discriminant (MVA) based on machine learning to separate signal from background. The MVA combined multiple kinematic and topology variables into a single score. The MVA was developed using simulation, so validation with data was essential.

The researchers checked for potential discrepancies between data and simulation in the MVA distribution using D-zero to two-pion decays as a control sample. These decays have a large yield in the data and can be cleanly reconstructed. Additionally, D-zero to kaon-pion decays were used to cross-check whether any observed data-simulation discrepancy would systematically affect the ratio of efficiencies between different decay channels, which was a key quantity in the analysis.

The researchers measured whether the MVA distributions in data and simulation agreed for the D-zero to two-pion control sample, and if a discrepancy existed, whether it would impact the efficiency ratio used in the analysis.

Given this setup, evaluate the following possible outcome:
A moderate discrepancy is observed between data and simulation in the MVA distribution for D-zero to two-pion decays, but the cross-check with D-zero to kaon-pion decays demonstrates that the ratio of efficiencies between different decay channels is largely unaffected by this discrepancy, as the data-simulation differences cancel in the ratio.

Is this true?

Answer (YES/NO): YES